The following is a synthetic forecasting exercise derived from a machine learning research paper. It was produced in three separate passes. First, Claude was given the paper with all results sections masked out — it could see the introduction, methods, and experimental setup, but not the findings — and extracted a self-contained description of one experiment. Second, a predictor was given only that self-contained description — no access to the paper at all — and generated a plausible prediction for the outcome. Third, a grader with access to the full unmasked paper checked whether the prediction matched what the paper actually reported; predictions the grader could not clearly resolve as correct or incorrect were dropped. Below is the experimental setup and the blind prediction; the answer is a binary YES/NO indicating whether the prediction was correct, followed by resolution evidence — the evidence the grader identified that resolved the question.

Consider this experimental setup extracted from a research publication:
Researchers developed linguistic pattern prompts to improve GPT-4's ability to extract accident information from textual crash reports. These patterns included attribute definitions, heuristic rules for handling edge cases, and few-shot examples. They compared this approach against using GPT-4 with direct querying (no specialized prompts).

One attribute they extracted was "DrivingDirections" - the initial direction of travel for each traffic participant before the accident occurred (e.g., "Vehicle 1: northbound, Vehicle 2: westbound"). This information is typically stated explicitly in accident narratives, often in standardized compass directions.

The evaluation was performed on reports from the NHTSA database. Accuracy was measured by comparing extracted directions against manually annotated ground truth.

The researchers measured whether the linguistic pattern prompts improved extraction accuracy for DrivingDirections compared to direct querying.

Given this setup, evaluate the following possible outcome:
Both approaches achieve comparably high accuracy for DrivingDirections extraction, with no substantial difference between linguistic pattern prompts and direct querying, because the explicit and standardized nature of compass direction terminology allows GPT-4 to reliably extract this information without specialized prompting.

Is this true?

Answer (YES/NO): YES